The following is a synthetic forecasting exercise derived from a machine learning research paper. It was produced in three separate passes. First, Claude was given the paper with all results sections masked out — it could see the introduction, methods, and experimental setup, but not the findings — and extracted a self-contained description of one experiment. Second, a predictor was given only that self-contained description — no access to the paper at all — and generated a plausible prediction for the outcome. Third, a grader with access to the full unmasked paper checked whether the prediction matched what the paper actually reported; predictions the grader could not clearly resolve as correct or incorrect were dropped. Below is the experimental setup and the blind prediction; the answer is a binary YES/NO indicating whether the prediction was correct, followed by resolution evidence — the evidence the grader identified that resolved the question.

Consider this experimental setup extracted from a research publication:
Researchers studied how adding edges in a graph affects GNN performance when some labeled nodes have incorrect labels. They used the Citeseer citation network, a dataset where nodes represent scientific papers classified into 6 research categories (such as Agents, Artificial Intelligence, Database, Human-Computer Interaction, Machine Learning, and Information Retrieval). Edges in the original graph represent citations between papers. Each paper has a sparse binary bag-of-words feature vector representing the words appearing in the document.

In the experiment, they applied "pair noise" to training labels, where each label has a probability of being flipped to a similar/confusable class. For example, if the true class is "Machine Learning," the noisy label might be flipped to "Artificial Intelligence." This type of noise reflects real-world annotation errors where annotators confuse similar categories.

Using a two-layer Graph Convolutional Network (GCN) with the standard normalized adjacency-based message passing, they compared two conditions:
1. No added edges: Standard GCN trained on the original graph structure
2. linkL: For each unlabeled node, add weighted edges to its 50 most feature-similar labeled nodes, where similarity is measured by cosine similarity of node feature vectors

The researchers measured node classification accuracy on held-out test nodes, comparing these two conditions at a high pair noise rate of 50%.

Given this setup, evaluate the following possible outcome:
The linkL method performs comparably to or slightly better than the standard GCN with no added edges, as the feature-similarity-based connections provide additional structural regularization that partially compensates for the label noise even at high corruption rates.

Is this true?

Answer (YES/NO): NO